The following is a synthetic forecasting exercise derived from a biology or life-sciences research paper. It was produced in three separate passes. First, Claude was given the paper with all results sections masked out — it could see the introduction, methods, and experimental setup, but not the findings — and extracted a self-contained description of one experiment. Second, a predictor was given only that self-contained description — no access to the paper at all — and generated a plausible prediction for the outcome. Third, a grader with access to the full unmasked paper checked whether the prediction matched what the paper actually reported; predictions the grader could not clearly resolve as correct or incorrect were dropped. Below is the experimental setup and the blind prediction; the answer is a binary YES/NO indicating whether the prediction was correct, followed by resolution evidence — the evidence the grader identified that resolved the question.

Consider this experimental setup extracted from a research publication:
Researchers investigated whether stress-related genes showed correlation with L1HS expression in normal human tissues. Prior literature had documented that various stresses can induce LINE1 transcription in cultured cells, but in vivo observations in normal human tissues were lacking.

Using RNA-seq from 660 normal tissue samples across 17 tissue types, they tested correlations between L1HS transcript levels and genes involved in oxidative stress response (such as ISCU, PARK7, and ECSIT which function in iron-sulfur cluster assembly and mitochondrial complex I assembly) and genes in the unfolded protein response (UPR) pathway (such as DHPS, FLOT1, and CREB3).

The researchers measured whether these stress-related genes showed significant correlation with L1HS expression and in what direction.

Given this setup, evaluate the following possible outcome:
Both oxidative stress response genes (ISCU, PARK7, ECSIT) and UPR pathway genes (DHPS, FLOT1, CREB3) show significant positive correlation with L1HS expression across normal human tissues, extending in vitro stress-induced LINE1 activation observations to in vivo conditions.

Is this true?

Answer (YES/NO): NO